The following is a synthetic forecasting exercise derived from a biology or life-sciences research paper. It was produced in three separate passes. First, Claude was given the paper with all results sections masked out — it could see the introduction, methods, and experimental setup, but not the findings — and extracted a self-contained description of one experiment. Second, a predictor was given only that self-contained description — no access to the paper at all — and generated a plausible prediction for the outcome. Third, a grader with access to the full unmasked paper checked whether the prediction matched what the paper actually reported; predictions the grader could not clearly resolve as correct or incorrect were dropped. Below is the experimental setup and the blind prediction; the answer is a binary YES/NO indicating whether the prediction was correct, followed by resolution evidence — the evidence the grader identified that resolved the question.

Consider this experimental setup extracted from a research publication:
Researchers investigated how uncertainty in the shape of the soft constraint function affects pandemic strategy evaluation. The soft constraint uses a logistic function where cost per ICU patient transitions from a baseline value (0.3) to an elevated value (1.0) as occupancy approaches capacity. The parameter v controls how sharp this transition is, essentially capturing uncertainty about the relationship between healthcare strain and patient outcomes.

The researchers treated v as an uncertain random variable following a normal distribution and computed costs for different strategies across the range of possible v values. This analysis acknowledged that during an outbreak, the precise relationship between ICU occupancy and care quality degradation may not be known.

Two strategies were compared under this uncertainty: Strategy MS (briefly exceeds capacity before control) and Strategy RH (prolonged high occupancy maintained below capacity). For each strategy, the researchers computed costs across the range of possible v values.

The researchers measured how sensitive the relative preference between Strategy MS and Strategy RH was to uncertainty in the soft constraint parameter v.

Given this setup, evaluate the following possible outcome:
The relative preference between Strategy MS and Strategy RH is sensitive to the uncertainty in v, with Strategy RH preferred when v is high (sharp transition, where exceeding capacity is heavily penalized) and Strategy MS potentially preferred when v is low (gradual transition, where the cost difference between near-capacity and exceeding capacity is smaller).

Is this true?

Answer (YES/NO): YES